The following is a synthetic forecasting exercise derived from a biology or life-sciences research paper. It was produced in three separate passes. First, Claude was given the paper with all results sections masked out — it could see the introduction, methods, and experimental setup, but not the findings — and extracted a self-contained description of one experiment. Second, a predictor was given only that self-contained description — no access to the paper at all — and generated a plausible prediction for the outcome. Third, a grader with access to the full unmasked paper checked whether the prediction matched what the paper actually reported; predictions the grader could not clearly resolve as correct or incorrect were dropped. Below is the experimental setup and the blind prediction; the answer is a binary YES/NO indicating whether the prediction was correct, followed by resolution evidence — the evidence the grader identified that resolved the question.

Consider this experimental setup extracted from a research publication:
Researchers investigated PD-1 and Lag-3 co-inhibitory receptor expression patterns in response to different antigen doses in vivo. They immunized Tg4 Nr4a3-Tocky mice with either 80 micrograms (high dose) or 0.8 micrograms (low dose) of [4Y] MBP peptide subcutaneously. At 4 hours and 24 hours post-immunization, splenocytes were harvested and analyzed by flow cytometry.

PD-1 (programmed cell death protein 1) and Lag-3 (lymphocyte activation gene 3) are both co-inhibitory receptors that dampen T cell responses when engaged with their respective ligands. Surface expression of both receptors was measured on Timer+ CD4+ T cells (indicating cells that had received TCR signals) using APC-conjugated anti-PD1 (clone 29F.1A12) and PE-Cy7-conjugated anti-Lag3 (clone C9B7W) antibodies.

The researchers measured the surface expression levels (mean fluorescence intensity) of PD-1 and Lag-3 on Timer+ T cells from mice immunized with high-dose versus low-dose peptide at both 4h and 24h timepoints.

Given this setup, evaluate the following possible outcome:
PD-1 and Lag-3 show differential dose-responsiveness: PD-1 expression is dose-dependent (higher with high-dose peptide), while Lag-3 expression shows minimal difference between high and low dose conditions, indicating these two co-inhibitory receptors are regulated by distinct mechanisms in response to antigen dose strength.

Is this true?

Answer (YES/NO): NO